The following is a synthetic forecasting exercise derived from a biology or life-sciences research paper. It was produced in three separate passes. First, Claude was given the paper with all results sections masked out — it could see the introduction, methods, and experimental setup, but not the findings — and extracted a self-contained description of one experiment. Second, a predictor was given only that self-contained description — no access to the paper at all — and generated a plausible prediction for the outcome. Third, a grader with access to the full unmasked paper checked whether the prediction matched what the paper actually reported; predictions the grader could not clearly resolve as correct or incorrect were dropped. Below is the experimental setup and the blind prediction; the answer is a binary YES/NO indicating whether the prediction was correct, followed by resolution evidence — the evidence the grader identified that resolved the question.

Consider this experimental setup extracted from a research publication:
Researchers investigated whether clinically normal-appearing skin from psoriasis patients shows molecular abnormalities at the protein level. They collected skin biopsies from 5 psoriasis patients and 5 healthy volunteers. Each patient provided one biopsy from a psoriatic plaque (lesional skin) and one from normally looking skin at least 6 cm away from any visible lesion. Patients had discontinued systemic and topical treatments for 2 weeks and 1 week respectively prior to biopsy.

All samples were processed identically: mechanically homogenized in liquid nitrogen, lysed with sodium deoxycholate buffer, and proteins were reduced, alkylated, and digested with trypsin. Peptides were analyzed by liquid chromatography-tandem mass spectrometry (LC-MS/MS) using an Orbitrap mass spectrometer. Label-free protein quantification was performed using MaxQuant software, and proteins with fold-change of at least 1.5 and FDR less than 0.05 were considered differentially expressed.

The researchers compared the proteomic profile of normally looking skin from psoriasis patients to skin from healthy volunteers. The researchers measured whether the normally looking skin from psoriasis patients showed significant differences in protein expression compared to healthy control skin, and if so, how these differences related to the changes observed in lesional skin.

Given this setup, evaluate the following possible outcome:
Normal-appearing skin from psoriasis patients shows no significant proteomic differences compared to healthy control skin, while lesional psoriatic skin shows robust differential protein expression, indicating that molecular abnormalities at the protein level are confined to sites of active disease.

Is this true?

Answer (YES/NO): NO